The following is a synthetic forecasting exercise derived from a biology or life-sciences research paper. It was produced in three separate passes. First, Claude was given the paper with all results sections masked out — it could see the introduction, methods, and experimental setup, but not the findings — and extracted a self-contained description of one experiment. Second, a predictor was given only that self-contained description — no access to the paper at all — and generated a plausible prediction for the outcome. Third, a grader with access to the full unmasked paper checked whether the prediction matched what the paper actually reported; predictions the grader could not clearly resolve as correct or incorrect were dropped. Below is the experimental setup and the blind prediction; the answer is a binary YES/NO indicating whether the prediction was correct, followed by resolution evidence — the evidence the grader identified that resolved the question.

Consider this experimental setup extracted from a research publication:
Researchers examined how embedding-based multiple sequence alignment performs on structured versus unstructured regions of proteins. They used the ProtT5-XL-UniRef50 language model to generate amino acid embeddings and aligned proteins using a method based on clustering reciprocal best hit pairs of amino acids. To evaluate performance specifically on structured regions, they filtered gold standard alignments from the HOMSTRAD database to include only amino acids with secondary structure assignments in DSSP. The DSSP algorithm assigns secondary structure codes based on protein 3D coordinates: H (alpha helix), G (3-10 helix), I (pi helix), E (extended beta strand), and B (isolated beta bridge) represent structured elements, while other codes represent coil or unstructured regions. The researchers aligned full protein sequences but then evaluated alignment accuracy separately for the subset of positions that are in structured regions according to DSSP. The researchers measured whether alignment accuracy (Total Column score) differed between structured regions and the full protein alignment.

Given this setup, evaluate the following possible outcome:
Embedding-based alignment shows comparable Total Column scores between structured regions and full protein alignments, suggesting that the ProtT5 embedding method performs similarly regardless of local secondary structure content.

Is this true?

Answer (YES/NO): NO